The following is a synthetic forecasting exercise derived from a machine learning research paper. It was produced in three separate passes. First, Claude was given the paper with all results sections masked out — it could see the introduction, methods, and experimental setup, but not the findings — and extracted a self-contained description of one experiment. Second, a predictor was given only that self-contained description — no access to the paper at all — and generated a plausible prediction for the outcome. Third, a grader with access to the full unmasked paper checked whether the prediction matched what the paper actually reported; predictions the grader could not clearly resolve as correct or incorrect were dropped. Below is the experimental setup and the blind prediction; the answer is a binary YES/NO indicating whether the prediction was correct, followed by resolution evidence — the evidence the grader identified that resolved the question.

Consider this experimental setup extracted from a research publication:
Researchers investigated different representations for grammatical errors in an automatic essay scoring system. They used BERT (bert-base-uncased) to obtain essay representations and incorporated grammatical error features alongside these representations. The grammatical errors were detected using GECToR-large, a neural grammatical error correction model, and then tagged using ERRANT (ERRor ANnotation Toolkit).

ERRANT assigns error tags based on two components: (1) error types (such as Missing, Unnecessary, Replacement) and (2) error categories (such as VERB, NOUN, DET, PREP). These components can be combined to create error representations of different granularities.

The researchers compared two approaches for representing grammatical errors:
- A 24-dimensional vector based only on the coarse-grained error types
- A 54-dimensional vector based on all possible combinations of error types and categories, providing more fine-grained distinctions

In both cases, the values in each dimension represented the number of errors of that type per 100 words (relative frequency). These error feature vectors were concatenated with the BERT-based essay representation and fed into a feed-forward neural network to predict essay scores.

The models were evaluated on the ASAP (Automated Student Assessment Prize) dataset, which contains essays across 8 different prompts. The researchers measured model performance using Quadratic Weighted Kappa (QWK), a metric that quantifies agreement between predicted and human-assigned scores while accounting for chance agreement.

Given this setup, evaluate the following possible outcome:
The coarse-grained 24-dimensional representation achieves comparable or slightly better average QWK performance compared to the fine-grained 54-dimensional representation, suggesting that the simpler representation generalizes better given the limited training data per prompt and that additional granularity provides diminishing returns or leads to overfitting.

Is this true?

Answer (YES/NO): NO